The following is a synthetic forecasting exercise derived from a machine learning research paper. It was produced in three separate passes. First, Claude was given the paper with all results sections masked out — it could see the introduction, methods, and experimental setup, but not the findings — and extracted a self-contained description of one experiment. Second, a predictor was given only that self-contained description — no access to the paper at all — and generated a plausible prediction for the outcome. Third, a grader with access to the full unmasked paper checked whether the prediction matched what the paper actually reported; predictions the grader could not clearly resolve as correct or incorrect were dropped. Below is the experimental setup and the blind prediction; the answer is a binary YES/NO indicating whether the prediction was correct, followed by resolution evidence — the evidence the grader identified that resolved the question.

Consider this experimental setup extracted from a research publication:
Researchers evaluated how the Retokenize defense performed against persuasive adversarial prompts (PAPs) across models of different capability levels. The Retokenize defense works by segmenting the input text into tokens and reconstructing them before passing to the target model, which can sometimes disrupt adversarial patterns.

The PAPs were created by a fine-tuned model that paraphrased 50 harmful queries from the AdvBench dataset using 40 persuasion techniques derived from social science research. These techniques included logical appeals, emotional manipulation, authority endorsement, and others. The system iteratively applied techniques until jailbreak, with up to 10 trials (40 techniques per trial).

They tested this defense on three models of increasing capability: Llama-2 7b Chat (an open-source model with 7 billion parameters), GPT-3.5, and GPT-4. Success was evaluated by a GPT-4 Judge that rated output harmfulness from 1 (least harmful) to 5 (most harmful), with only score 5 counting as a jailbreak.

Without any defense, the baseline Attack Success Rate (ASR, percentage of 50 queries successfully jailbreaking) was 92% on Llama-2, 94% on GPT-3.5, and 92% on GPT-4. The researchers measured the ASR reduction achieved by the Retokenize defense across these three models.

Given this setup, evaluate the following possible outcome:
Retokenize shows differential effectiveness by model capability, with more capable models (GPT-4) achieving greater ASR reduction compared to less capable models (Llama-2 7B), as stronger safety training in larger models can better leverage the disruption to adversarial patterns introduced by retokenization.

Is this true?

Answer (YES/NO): NO